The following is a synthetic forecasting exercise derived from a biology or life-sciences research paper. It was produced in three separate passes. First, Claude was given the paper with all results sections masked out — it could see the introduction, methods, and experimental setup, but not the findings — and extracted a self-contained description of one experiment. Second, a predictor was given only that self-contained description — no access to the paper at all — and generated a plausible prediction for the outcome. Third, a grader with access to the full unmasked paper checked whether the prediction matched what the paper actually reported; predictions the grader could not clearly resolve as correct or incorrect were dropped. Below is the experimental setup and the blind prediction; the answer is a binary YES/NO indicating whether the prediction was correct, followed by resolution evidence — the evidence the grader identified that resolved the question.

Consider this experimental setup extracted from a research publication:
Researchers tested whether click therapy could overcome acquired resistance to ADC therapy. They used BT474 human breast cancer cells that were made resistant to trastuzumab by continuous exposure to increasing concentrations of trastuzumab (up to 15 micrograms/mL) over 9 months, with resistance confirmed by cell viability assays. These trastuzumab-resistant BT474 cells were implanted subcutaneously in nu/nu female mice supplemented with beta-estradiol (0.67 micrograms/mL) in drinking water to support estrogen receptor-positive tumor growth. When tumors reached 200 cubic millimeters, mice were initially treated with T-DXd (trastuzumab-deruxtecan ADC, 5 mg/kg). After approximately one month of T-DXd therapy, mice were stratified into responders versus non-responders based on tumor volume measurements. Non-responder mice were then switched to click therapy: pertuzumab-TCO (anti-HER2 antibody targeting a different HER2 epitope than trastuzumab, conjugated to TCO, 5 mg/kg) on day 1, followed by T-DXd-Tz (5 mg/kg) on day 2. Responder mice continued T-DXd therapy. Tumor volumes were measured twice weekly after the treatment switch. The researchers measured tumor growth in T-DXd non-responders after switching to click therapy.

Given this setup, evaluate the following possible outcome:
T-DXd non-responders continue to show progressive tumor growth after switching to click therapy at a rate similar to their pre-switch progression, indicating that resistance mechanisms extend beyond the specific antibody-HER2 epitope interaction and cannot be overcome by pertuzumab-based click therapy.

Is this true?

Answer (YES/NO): NO